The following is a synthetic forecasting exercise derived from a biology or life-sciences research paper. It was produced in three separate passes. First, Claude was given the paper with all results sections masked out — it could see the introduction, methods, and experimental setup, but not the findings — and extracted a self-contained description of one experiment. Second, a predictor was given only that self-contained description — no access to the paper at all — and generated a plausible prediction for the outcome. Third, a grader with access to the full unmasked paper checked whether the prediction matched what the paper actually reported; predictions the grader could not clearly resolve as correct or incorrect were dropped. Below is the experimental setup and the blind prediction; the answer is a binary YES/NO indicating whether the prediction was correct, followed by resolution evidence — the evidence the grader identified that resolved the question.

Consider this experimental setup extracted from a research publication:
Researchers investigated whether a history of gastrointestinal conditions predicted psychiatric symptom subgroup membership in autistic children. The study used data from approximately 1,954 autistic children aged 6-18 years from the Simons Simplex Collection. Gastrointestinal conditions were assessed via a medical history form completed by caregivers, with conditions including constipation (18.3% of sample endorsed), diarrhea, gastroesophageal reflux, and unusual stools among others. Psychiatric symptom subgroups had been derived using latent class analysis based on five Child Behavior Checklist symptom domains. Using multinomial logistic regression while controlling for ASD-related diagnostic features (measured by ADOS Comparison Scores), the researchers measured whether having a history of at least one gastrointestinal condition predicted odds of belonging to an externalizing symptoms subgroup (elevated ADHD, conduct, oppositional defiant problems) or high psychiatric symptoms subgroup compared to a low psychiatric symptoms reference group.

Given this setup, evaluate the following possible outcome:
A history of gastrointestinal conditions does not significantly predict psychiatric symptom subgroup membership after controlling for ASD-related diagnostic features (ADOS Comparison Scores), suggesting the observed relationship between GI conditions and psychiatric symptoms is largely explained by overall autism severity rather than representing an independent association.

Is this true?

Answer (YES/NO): NO